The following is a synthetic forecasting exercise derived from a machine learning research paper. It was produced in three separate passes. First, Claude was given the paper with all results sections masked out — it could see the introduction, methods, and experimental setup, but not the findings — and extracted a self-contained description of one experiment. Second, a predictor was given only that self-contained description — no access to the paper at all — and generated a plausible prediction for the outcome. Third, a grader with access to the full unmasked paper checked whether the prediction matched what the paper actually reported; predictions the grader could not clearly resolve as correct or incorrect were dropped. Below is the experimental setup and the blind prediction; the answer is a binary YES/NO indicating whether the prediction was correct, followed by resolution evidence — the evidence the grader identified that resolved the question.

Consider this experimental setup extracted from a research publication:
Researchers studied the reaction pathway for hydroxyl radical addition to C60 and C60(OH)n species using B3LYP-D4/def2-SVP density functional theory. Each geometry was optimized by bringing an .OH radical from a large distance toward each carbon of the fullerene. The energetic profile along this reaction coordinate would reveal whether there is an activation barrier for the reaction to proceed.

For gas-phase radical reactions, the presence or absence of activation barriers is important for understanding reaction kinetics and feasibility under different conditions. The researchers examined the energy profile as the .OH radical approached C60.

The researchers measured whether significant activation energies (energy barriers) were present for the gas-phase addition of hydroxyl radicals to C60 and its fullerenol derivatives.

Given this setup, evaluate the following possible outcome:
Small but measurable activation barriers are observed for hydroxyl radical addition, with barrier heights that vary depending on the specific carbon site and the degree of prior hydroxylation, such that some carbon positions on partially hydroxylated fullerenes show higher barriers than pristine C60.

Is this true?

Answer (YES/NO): NO